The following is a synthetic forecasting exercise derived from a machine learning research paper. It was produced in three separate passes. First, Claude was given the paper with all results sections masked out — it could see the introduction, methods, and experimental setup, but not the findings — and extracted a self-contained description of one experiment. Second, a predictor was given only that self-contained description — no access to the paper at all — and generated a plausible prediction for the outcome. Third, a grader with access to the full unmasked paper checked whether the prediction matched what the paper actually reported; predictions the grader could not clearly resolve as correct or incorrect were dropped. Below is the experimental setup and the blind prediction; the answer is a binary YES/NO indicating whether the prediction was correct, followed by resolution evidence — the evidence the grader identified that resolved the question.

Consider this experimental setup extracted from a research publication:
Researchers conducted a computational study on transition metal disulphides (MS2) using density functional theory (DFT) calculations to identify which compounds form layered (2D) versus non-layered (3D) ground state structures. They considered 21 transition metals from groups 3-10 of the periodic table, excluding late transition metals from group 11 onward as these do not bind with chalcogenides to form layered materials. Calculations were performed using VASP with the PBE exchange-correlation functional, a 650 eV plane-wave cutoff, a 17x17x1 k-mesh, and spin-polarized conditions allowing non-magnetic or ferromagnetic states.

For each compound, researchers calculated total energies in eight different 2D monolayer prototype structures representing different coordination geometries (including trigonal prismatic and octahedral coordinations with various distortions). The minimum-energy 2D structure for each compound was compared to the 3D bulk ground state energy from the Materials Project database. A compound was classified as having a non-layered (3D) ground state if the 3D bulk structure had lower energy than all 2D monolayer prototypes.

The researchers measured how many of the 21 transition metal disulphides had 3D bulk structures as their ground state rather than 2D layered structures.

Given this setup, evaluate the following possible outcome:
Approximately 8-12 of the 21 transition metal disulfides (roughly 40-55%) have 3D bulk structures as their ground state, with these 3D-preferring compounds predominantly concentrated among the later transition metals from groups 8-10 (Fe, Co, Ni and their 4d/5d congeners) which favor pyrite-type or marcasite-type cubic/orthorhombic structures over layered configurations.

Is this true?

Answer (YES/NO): NO